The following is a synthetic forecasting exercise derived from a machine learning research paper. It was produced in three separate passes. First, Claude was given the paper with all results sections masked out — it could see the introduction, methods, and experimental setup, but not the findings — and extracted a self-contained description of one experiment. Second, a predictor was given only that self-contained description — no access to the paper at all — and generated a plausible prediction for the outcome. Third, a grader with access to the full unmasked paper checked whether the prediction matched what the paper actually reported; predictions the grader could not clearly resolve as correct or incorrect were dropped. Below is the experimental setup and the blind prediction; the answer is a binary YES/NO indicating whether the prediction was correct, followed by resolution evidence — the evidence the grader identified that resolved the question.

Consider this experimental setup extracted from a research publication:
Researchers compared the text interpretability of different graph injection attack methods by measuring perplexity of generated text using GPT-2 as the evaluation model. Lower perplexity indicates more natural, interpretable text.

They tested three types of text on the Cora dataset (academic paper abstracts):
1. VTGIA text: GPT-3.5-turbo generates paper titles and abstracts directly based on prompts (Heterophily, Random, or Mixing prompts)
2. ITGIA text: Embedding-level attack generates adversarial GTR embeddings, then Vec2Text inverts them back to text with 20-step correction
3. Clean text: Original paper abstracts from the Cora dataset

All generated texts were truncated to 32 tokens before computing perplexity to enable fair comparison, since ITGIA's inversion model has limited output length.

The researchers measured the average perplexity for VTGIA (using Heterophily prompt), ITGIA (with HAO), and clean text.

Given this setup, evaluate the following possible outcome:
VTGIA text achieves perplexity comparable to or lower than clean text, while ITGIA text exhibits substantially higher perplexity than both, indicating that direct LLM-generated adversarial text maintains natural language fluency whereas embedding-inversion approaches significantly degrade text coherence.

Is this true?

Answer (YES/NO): YES